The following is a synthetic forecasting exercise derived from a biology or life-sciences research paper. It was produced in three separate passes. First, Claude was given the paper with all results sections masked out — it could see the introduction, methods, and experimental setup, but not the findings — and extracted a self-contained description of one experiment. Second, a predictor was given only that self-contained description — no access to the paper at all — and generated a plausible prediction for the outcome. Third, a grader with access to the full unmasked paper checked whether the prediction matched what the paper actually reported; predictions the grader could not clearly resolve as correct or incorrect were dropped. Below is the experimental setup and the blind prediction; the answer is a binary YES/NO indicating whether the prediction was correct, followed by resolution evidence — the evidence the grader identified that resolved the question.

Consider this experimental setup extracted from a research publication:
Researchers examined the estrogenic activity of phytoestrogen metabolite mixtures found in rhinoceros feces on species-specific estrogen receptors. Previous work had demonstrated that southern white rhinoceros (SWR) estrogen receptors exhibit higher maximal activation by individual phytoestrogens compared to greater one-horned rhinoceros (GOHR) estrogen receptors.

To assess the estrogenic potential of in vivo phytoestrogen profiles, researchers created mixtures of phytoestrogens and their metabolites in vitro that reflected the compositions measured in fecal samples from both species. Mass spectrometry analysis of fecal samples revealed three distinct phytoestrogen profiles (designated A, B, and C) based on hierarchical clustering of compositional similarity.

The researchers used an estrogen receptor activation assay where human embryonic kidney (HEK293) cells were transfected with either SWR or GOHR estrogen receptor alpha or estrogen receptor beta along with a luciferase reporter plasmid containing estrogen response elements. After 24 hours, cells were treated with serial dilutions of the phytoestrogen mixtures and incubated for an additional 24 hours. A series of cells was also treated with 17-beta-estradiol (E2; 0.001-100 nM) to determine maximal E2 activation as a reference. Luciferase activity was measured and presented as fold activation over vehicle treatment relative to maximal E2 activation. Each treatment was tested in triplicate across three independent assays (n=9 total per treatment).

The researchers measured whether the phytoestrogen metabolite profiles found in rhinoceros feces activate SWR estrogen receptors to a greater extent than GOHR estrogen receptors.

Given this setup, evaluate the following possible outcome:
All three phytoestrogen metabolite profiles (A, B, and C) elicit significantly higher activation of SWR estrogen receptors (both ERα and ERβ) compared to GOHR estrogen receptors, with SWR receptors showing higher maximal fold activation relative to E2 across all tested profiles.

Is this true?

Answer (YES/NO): NO